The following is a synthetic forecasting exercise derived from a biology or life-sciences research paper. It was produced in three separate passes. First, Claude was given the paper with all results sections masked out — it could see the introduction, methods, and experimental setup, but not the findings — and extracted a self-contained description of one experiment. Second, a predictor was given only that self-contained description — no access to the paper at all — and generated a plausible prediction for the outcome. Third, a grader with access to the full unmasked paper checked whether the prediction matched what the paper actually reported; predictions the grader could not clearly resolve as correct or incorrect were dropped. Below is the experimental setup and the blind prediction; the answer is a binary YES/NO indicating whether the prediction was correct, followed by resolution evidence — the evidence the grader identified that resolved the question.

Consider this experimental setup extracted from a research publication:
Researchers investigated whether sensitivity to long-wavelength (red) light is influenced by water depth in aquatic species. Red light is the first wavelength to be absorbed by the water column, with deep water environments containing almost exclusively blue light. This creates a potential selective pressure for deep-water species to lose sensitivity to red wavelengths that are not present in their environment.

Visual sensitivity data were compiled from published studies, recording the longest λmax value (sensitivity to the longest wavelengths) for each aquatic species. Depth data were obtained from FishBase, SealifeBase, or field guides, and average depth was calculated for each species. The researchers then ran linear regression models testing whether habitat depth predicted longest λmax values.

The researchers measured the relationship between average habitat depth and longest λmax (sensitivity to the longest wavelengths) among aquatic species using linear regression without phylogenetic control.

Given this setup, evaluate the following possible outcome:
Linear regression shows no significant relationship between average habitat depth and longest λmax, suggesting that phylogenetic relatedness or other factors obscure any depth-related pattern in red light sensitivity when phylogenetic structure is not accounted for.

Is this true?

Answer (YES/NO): NO